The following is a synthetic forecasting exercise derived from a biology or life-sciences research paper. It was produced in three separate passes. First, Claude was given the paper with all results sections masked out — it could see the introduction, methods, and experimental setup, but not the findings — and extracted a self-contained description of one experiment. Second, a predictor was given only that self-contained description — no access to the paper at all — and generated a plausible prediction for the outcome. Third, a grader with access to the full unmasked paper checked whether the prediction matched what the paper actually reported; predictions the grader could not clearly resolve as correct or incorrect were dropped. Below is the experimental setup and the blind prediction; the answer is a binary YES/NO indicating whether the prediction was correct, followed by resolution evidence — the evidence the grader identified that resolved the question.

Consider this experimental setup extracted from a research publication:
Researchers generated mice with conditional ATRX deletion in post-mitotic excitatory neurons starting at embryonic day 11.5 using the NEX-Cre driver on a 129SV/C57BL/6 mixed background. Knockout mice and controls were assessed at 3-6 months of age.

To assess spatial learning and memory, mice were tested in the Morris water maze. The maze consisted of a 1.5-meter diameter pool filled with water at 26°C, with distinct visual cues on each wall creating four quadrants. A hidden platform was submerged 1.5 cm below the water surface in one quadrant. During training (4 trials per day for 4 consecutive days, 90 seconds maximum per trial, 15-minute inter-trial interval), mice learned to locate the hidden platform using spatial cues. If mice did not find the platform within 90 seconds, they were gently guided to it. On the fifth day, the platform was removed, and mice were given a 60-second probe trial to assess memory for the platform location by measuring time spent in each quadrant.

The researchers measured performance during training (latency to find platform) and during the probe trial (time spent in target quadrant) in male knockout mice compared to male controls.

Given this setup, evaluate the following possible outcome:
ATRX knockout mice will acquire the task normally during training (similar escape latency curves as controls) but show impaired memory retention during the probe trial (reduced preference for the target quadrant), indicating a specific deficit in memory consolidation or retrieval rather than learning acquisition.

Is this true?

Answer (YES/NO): NO